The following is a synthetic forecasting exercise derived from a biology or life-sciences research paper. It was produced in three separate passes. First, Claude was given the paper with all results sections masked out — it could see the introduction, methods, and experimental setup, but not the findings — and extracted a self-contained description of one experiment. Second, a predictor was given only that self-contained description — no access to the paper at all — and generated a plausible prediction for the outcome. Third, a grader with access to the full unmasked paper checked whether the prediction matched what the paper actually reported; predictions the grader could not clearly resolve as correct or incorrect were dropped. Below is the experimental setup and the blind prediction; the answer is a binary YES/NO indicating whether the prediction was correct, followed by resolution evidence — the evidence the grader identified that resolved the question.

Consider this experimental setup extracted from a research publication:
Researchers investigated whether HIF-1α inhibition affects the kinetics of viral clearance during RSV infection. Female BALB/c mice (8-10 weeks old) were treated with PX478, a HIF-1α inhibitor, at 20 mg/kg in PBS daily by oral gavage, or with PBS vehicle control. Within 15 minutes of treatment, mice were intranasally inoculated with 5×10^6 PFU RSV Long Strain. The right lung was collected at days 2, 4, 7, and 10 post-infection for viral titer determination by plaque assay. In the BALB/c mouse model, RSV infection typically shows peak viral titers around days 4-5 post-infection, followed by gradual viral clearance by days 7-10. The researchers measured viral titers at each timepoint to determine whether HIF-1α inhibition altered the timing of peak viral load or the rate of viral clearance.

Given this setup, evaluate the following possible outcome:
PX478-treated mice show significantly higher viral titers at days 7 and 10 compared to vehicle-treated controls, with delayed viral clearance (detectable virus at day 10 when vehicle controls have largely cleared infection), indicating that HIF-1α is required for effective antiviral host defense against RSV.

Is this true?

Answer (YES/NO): NO